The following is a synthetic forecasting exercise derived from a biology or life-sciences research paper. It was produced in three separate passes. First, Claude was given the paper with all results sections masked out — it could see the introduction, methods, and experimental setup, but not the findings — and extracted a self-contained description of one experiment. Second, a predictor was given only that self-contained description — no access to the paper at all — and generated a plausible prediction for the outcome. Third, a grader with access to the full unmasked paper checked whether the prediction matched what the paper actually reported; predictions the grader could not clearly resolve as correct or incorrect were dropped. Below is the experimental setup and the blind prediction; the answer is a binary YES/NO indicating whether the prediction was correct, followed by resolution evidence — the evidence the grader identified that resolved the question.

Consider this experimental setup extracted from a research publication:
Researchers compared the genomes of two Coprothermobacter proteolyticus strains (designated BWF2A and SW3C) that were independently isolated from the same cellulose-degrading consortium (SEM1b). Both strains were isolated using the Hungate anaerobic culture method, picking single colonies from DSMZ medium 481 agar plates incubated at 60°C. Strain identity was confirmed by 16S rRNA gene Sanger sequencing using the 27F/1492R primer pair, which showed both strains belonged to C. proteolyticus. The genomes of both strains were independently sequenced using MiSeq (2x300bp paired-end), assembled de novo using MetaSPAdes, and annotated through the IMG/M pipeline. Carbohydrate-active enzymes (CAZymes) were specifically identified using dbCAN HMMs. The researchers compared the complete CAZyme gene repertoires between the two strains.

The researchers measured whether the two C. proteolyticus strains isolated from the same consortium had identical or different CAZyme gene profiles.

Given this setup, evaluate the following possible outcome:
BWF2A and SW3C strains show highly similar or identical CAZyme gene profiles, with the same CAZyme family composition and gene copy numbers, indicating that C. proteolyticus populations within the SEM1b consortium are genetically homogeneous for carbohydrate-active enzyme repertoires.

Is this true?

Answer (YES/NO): NO